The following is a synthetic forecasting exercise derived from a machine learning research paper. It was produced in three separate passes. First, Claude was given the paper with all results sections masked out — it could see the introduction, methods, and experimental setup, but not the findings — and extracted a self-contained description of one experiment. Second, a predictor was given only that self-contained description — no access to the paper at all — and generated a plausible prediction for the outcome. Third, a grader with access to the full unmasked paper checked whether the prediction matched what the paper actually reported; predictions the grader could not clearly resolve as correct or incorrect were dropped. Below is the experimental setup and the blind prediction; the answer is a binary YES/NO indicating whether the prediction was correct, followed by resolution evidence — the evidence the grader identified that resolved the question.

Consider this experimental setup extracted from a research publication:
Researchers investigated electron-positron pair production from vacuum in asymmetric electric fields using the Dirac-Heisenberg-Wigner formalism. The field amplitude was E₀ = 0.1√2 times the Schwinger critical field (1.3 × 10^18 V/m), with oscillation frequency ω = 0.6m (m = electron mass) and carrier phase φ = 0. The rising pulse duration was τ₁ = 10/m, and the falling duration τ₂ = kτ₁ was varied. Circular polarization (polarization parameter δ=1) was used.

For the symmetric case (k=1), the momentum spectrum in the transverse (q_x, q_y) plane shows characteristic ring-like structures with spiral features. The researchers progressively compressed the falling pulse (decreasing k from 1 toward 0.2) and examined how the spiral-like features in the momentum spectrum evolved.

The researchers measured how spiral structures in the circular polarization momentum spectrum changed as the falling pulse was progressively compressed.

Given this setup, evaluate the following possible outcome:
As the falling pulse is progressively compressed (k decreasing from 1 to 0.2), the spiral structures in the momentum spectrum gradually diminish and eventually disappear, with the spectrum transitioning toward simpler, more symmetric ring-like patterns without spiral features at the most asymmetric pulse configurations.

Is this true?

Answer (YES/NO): NO